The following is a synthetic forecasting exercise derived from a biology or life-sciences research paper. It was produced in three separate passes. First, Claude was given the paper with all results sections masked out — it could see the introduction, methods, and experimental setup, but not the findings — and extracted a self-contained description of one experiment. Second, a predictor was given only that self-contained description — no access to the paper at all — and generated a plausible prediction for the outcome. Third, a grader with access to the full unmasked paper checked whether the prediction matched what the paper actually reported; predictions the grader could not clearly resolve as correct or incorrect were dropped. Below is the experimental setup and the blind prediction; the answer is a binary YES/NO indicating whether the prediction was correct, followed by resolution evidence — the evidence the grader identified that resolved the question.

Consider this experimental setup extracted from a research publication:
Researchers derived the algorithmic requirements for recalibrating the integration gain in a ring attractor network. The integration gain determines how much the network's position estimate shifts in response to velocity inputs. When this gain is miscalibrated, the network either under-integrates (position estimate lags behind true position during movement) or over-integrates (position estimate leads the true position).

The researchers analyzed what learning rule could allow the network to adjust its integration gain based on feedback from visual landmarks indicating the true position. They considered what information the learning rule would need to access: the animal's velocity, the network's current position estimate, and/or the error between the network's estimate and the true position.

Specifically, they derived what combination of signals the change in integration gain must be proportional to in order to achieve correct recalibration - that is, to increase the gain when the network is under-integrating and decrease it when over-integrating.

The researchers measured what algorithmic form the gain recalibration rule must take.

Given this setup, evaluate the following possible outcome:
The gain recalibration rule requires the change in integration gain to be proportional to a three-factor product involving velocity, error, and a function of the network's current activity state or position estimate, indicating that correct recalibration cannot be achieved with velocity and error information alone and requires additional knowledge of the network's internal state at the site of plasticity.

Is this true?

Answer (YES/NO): NO